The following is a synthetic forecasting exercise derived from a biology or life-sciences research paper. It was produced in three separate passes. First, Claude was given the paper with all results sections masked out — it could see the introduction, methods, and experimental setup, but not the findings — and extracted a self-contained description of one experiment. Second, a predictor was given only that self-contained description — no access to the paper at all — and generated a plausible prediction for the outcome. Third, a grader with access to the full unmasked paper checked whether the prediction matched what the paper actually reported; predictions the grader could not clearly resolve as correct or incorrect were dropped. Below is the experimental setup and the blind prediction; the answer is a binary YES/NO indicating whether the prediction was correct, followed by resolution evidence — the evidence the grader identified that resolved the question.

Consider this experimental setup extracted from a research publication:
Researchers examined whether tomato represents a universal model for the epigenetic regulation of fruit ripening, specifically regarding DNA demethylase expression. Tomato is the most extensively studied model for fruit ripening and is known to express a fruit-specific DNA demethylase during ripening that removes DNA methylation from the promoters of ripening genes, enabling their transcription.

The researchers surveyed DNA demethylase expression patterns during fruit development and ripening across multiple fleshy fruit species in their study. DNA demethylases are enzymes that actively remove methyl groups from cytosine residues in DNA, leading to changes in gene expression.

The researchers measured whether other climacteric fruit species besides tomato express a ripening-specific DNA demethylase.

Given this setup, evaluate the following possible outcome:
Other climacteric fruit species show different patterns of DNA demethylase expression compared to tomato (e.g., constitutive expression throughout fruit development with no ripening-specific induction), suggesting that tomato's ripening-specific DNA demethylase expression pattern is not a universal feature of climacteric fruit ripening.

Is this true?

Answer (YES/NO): YES